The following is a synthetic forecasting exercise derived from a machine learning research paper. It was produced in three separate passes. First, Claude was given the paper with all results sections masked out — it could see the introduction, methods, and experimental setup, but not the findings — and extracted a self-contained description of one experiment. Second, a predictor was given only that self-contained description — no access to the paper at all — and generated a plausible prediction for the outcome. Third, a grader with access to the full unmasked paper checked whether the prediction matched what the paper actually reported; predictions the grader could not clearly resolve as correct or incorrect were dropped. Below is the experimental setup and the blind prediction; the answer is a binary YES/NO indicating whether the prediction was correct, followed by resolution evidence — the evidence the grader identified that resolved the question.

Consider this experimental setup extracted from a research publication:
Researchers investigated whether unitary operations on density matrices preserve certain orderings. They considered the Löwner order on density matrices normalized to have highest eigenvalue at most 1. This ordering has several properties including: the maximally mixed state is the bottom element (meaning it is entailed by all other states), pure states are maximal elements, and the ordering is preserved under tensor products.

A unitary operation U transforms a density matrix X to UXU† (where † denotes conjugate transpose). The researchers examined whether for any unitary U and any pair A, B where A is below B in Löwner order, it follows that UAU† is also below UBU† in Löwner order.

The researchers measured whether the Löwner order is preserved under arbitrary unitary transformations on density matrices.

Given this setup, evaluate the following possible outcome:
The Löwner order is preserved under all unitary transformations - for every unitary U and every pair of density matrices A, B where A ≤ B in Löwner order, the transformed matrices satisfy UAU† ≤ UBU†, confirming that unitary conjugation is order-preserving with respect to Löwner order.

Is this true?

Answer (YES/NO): YES